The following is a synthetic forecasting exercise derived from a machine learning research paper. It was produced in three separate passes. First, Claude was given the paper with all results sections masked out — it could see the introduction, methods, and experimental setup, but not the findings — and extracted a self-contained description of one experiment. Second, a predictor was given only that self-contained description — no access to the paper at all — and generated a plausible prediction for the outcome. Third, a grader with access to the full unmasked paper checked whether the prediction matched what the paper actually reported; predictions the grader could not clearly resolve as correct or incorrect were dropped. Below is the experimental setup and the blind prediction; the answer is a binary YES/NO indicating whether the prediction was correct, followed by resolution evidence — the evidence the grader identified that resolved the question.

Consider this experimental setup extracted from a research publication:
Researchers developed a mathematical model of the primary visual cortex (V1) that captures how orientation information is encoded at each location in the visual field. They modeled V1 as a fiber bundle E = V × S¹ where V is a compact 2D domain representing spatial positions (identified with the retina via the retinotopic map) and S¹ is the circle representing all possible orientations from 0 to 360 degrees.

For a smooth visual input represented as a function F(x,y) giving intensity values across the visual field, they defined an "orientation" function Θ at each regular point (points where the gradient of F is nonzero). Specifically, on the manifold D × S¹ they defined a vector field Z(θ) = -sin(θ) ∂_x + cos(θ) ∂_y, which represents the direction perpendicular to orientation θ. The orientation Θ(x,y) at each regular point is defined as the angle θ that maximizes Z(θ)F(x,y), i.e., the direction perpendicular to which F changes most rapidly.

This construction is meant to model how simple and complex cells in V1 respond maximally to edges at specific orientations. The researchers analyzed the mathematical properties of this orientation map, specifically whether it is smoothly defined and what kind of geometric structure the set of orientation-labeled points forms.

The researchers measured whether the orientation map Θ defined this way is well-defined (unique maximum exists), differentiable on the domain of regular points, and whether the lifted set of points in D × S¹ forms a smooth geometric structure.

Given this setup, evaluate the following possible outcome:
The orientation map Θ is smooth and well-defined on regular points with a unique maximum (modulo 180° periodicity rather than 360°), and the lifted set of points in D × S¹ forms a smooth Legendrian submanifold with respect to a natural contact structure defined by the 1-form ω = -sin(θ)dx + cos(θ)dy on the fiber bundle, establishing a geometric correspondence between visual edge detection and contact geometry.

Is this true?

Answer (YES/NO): NO